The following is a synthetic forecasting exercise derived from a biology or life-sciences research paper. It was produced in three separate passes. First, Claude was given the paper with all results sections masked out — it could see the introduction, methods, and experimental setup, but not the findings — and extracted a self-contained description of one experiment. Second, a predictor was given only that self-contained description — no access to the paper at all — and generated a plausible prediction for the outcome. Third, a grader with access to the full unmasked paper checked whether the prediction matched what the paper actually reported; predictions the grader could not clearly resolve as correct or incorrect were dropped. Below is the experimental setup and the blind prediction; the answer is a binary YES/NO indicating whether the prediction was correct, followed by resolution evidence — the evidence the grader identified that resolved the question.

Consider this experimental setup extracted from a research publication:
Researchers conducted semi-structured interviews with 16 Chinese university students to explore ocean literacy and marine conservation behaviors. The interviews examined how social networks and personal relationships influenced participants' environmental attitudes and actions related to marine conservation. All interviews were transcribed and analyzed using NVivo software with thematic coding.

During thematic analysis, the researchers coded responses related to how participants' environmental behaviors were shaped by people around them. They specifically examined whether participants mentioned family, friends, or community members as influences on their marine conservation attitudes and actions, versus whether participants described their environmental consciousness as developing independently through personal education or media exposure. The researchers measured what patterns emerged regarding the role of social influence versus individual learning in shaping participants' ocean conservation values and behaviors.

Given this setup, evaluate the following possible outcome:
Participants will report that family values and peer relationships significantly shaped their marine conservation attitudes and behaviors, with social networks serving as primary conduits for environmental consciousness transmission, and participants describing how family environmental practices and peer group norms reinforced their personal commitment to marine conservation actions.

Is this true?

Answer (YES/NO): NO